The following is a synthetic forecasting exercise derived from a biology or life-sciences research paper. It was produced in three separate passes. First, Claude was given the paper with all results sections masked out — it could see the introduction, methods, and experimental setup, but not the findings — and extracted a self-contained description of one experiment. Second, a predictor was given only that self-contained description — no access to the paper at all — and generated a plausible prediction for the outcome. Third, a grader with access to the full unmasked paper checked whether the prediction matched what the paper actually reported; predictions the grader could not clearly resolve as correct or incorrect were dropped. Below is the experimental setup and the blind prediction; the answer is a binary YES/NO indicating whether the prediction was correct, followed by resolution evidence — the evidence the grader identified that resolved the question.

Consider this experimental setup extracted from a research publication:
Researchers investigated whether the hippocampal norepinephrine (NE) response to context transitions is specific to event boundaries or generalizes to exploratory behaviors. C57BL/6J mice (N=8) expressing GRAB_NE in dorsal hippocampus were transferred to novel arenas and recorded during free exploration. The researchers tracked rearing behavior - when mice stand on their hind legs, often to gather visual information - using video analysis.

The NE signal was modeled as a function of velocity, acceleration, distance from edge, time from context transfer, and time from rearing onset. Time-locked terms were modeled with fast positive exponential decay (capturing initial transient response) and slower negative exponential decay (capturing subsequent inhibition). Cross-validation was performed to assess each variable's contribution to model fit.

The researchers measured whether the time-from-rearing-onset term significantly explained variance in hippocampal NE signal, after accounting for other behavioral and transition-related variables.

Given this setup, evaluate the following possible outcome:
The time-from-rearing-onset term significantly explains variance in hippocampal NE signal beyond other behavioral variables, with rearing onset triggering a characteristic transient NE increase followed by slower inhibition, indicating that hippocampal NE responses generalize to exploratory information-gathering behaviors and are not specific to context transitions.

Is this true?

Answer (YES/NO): NO